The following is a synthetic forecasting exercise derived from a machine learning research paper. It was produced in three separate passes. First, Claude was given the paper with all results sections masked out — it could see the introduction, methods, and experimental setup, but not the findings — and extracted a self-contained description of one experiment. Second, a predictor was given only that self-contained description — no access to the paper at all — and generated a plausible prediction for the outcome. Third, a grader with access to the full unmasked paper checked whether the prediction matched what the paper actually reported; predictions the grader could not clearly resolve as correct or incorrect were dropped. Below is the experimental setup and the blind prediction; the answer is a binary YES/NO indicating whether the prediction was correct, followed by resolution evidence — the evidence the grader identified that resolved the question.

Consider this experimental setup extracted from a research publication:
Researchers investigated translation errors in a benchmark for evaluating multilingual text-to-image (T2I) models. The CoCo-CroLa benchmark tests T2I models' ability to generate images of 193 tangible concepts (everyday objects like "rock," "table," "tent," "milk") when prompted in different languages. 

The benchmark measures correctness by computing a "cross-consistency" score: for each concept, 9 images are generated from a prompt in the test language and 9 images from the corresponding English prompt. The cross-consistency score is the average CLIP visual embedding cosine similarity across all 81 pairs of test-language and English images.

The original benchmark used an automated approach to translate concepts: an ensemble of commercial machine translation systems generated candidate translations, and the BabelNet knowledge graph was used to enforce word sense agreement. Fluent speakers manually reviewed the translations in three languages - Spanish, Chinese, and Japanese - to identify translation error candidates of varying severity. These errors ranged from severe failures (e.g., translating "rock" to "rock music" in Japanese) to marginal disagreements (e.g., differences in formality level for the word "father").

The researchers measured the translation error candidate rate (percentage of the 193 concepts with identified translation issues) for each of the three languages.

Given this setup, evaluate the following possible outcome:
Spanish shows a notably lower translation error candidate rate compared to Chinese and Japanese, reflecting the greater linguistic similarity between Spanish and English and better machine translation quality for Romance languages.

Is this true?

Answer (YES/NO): YES